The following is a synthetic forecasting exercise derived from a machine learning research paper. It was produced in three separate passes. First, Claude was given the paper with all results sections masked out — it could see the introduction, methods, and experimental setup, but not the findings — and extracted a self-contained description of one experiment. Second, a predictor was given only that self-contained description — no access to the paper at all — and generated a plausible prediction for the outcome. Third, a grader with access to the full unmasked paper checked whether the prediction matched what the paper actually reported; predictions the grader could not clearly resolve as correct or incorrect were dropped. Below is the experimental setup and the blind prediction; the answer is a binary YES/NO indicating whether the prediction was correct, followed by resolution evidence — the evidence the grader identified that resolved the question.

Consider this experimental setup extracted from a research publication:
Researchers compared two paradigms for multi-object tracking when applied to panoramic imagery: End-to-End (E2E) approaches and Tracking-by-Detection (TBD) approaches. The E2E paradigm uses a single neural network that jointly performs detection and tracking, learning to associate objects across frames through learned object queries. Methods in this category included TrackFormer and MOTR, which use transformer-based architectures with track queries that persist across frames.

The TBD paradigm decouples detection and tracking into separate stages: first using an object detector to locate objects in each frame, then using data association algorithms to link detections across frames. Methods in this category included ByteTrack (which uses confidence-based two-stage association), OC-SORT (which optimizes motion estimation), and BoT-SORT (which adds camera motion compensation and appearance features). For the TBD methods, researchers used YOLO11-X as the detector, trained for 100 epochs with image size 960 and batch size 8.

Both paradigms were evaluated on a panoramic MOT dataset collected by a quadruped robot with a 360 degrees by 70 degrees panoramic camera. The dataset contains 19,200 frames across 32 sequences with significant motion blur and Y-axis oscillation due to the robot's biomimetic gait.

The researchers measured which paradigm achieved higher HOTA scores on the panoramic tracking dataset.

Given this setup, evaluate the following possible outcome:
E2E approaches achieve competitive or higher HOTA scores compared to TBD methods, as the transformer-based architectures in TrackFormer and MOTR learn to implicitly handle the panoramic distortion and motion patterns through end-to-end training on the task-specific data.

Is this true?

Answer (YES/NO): NO